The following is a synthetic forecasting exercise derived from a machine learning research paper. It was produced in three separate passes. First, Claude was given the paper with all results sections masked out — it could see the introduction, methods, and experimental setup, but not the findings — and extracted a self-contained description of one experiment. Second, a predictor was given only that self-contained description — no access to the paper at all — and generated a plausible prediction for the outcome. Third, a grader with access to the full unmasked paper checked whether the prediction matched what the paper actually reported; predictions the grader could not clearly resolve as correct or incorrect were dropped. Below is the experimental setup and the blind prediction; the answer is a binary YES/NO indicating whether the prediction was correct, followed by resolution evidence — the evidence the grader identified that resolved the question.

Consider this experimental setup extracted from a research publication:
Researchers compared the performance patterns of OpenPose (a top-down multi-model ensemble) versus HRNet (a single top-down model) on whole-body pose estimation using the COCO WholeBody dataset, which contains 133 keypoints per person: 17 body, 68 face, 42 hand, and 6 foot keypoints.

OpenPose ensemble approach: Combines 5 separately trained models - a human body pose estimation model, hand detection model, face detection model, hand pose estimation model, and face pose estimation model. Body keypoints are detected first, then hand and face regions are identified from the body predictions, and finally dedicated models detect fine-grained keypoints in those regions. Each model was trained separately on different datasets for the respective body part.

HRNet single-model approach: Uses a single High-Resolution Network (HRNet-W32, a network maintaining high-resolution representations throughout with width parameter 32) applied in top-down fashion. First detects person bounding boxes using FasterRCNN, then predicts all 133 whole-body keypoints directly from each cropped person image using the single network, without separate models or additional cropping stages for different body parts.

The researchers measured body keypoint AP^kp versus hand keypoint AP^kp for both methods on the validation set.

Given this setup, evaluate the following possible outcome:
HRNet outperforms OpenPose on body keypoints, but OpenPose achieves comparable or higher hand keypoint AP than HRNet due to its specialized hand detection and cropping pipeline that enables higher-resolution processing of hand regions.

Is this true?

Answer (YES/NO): NO